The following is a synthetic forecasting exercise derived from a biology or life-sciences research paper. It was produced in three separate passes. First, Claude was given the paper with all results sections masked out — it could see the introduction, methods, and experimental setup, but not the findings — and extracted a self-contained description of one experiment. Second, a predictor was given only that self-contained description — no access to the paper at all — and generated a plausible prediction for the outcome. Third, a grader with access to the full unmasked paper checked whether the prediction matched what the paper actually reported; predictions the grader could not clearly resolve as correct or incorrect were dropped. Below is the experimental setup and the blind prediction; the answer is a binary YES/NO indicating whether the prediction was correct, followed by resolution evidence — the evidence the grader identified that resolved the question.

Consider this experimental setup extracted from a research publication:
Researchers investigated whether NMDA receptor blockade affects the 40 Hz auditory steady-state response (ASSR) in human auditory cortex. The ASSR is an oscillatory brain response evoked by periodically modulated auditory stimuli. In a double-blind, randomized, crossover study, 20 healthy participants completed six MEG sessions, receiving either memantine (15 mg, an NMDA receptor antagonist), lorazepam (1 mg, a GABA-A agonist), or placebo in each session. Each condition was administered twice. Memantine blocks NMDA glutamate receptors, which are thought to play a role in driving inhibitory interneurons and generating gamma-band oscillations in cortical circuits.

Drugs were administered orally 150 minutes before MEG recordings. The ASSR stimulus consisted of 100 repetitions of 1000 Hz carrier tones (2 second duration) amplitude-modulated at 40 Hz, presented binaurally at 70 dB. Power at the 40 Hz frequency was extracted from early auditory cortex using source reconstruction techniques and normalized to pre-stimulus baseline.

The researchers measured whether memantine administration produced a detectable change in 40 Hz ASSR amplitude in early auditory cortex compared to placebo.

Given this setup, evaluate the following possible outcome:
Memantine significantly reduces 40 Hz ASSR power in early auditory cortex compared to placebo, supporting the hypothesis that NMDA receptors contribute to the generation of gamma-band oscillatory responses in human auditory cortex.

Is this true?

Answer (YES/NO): NO